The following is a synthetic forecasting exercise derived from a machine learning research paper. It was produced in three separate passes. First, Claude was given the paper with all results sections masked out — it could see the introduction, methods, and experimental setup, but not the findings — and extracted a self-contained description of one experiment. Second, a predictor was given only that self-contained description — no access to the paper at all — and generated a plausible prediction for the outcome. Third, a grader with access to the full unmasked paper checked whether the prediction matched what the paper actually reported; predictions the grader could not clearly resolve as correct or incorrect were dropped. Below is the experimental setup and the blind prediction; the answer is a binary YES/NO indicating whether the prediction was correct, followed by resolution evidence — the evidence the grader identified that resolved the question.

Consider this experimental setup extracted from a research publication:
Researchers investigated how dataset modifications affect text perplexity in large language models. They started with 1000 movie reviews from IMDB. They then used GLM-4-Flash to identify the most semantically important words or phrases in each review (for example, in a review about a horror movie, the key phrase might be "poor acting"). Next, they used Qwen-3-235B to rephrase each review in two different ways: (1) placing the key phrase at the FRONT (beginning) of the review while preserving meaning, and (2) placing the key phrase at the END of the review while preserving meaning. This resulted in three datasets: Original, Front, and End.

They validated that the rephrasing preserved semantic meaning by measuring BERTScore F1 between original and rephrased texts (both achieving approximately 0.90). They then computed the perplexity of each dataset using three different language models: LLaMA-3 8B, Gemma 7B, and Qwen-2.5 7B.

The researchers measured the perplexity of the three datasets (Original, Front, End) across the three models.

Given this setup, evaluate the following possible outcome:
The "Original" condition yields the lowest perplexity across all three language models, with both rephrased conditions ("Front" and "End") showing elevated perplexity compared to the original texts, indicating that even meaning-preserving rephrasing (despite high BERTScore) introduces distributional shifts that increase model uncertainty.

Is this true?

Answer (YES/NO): YES